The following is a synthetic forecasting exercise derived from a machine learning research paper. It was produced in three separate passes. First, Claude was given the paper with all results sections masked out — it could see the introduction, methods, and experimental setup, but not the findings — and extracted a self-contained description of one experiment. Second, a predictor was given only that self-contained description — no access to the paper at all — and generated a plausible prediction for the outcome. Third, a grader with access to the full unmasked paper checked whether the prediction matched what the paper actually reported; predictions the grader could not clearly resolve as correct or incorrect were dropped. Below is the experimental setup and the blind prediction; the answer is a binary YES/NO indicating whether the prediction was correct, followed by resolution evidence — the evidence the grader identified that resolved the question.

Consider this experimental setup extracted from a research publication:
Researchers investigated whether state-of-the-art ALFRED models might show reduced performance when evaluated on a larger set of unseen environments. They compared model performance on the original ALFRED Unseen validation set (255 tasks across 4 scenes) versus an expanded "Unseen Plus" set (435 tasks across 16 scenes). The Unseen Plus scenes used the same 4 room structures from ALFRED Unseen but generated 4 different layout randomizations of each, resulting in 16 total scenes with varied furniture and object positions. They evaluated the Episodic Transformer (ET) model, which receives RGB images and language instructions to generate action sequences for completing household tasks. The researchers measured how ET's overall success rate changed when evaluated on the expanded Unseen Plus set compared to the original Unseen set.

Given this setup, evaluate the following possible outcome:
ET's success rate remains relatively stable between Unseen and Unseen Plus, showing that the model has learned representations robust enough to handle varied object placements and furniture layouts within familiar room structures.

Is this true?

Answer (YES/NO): NO